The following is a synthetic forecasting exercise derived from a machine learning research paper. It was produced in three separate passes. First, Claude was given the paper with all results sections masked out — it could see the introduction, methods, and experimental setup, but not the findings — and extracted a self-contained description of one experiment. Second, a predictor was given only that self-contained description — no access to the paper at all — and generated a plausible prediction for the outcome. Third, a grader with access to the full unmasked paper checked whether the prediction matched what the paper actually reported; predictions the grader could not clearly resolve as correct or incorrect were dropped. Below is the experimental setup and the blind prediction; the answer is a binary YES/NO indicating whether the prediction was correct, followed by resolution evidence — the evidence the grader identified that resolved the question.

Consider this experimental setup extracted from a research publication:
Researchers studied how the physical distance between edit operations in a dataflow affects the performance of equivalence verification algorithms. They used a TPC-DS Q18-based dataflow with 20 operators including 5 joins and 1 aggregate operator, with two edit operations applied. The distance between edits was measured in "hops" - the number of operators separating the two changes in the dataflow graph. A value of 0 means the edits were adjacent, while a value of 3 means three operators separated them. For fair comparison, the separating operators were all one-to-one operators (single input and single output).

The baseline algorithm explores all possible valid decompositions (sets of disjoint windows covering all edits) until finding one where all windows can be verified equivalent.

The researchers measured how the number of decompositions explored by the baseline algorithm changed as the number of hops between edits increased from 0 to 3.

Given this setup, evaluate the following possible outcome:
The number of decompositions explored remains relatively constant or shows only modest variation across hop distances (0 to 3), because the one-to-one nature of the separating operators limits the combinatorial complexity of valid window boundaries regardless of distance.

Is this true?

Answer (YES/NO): NO